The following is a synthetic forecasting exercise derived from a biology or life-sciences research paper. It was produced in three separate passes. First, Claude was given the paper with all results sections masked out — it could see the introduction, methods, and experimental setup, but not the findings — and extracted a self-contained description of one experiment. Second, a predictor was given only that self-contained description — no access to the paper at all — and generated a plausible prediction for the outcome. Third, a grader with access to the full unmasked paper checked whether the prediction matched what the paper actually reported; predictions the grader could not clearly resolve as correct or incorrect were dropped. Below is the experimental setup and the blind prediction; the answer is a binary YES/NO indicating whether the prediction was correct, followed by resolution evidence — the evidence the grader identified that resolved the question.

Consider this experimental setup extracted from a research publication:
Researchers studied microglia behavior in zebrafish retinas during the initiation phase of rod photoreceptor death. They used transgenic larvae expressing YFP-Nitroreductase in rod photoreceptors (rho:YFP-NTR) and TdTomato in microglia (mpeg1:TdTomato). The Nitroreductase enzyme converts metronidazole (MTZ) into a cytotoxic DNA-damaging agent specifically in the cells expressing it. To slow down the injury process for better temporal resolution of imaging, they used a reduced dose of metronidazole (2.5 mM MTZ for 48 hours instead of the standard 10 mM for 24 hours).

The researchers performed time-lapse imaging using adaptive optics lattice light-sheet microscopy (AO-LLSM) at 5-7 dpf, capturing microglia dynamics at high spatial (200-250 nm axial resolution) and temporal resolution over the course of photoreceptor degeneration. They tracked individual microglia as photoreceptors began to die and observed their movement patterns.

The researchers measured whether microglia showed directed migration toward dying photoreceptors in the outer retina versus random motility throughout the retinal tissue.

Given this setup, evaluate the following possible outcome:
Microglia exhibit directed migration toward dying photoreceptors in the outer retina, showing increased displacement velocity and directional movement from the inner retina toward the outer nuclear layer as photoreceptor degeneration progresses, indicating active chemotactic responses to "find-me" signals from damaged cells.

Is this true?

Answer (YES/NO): YES